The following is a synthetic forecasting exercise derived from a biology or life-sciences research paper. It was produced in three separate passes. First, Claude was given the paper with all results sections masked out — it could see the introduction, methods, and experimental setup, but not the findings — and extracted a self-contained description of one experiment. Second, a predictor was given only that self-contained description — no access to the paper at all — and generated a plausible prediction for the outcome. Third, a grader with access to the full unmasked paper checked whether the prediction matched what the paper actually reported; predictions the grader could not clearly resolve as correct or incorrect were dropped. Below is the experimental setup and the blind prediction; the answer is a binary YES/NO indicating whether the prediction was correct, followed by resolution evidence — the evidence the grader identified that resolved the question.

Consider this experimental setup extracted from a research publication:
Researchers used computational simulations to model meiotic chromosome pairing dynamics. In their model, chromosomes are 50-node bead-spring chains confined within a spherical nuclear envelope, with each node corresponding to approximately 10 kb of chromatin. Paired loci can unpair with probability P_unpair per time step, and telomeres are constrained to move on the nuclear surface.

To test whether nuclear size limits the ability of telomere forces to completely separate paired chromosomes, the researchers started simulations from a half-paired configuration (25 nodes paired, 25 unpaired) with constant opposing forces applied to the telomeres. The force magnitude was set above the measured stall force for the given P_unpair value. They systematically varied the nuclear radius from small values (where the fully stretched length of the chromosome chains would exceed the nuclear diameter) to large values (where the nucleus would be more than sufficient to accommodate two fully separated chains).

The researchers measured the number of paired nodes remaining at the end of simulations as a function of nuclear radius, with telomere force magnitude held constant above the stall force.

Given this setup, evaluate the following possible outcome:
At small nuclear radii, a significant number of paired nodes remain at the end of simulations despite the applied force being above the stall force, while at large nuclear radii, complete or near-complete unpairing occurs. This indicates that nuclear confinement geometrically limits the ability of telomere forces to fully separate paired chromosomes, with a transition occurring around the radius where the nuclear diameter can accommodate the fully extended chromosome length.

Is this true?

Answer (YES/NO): YES